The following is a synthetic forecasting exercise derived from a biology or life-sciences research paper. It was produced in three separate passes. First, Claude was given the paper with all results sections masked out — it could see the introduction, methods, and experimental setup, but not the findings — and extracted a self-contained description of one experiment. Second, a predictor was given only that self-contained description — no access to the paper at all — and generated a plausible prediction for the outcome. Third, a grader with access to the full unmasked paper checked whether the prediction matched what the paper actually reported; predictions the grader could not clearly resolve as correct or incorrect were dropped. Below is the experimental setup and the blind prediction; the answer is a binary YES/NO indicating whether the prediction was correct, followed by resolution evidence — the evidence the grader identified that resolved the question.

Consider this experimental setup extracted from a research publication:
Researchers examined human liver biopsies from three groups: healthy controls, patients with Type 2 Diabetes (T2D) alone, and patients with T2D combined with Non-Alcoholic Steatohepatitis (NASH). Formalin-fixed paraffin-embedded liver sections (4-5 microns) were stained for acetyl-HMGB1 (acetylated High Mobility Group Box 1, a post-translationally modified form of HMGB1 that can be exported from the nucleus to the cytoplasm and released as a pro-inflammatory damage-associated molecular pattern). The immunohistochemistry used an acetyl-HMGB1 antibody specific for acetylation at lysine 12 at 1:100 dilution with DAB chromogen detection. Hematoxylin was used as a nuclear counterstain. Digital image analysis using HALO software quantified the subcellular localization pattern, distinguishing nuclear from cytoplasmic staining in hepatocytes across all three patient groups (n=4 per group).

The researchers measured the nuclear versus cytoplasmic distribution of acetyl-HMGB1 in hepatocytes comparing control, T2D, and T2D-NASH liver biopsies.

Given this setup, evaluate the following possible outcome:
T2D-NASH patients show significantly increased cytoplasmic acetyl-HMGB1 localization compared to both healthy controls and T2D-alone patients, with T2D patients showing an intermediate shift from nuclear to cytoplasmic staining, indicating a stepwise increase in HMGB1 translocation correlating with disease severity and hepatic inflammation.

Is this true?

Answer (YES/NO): YES